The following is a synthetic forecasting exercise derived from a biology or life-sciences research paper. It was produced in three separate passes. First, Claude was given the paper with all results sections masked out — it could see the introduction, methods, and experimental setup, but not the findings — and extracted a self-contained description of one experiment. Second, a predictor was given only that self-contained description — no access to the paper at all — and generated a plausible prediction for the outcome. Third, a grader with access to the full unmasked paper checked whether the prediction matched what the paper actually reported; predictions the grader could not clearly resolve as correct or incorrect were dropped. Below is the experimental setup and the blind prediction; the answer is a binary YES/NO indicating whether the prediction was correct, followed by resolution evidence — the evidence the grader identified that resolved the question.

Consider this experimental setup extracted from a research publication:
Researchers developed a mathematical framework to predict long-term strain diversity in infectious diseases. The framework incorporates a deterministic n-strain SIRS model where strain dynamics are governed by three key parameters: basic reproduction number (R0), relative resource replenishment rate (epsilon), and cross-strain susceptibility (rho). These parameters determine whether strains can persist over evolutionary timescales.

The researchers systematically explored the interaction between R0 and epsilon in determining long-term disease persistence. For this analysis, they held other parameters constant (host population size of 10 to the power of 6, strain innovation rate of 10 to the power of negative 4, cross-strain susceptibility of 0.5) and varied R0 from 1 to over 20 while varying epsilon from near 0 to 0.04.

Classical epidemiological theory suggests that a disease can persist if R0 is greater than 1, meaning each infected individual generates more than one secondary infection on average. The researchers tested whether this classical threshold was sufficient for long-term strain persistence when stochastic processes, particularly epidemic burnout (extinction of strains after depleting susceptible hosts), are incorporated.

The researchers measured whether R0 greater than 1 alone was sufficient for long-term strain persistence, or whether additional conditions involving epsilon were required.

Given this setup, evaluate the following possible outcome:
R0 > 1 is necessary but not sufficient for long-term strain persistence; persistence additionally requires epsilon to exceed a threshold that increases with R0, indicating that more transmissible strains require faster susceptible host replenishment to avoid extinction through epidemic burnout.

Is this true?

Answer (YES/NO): NO